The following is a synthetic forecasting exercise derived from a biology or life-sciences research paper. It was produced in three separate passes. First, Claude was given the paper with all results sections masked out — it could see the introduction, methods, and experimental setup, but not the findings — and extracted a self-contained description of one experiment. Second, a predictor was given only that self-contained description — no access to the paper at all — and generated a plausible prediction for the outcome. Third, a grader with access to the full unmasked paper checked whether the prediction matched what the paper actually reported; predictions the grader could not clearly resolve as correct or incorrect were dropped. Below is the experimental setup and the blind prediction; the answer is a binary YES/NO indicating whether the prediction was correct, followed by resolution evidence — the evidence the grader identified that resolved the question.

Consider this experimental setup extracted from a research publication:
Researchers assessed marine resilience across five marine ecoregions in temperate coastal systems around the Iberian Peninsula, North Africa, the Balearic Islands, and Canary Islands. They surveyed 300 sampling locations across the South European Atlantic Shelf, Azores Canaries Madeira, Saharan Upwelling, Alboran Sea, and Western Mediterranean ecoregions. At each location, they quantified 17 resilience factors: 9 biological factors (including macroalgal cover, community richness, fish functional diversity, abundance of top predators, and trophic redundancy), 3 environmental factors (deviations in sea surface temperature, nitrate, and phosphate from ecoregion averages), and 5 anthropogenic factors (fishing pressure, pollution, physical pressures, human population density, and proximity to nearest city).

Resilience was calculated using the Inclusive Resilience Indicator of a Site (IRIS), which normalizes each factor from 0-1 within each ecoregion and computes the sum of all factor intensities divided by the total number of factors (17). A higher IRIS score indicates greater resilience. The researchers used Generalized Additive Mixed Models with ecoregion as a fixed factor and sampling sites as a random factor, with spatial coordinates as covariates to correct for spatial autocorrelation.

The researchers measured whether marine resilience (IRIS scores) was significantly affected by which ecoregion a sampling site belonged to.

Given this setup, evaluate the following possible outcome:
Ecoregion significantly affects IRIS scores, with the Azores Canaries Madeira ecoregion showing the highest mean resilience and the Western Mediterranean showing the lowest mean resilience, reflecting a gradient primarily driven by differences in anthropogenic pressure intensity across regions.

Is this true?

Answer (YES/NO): NO